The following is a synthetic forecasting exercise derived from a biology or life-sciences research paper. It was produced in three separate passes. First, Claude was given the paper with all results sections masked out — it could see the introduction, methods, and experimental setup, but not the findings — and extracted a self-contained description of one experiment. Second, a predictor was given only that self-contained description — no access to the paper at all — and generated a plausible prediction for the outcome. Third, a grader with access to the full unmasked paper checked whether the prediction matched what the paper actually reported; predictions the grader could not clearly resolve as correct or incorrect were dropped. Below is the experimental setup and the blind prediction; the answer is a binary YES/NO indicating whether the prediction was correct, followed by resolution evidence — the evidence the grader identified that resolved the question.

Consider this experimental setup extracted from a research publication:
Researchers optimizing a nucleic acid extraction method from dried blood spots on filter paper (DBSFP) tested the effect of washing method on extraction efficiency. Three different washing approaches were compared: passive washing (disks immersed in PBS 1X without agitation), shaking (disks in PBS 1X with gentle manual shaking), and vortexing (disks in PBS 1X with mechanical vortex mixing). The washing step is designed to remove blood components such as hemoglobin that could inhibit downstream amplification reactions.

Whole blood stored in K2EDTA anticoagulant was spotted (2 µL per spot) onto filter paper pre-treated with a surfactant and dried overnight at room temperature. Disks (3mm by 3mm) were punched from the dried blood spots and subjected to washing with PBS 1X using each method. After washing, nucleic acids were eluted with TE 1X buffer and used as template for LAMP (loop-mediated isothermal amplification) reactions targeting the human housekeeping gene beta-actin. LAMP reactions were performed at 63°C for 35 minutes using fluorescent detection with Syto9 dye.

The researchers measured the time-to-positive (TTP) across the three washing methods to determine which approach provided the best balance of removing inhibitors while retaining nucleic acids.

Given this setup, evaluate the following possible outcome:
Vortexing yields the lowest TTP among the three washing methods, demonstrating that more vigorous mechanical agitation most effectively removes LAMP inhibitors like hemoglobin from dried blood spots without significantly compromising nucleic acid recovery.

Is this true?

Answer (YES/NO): NO